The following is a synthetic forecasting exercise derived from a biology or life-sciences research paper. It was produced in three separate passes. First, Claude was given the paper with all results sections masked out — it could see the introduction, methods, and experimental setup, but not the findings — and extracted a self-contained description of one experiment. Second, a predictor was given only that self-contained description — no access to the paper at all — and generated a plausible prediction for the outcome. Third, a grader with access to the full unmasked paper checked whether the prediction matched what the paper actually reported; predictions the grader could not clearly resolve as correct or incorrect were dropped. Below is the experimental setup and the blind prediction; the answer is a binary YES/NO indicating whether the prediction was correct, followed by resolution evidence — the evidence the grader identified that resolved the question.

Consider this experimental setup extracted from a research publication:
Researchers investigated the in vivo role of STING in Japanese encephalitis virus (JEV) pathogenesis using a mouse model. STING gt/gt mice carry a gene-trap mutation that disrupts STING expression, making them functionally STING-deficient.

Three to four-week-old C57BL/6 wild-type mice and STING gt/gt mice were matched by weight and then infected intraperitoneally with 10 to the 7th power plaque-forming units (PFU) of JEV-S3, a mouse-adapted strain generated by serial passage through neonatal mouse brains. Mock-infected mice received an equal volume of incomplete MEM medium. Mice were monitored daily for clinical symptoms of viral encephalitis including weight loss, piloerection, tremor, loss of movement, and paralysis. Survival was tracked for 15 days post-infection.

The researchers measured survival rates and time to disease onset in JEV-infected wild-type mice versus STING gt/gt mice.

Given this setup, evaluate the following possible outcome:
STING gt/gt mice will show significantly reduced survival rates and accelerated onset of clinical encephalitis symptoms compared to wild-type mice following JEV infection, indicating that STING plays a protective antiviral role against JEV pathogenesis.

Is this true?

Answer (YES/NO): YES